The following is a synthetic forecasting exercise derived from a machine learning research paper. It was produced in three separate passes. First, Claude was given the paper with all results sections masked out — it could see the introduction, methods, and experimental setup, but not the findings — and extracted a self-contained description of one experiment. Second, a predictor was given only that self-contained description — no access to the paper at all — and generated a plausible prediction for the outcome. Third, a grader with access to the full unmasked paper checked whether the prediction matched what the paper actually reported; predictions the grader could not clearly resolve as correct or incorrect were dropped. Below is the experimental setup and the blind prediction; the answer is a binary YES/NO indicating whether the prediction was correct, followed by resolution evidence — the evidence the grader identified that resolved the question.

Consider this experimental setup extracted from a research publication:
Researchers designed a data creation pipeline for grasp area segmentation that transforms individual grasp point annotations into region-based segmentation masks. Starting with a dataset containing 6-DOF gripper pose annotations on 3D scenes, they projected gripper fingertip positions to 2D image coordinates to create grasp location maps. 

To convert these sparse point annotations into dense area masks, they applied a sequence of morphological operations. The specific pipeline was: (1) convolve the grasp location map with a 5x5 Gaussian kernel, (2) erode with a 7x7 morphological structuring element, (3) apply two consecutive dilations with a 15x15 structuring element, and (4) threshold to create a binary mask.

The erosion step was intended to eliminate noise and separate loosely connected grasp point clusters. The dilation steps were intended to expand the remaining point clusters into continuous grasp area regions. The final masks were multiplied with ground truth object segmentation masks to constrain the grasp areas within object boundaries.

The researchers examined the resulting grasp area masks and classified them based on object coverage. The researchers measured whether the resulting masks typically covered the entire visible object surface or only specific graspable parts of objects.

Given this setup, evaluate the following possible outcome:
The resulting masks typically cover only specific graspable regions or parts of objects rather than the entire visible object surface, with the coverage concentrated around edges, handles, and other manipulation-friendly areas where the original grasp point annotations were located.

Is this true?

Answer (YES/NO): YES